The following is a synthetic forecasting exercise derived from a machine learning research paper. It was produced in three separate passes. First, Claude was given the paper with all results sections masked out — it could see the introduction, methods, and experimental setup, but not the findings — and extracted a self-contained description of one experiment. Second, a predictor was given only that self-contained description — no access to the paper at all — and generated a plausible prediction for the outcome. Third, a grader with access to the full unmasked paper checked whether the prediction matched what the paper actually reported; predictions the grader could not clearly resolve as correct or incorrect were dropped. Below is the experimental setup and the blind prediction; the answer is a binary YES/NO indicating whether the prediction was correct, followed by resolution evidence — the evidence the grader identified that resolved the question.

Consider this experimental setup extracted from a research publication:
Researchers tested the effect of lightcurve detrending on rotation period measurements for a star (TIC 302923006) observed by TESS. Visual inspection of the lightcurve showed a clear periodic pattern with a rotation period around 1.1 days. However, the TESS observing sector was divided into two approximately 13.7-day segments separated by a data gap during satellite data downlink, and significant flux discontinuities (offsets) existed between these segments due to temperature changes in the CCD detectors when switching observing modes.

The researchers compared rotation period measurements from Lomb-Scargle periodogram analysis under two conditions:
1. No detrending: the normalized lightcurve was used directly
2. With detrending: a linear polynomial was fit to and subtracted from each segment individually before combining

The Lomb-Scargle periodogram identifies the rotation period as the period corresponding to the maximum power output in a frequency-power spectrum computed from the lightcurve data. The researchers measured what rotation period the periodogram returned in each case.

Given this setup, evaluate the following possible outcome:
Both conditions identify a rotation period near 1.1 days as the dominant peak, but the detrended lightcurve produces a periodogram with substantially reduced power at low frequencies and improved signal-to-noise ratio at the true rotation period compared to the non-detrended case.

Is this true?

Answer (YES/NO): NO